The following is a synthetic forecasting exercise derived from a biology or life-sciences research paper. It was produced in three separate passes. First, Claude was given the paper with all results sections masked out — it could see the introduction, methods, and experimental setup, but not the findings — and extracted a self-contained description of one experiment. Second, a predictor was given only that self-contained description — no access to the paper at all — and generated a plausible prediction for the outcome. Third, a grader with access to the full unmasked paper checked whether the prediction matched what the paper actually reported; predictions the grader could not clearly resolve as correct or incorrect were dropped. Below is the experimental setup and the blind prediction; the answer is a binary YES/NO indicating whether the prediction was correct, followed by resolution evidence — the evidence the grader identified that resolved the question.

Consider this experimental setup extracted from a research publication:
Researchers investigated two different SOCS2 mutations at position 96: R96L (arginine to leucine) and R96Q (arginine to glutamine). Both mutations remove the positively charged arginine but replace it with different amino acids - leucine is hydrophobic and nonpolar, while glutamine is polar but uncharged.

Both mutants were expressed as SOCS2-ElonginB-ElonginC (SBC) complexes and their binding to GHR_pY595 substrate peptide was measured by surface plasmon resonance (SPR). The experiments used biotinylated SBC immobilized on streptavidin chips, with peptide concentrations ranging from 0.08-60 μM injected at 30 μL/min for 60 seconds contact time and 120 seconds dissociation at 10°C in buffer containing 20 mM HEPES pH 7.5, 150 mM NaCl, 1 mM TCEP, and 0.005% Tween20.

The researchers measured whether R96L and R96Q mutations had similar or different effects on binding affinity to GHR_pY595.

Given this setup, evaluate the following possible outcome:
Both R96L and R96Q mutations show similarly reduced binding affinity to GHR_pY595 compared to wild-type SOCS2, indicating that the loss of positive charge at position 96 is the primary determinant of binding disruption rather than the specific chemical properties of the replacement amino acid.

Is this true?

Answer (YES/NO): NO